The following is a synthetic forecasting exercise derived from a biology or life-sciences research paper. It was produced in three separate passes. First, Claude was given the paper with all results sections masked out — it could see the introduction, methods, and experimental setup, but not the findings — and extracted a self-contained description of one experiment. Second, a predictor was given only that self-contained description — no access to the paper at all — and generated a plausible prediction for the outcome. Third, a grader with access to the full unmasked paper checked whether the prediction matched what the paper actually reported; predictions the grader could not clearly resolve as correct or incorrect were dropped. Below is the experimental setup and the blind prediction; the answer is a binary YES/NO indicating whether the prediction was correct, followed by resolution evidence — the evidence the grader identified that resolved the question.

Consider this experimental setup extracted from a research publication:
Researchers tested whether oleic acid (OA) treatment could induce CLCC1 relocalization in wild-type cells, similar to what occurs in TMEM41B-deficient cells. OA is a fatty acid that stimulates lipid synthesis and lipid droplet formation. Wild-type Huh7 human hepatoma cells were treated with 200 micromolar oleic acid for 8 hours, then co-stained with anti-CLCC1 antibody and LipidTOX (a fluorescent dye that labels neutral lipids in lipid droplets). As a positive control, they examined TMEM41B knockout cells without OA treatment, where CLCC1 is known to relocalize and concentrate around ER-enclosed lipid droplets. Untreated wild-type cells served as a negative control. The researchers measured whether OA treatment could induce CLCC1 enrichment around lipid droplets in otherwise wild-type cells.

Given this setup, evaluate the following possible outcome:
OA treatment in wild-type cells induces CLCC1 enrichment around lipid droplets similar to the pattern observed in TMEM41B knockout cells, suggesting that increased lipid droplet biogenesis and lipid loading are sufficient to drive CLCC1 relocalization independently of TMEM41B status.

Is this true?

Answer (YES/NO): YES